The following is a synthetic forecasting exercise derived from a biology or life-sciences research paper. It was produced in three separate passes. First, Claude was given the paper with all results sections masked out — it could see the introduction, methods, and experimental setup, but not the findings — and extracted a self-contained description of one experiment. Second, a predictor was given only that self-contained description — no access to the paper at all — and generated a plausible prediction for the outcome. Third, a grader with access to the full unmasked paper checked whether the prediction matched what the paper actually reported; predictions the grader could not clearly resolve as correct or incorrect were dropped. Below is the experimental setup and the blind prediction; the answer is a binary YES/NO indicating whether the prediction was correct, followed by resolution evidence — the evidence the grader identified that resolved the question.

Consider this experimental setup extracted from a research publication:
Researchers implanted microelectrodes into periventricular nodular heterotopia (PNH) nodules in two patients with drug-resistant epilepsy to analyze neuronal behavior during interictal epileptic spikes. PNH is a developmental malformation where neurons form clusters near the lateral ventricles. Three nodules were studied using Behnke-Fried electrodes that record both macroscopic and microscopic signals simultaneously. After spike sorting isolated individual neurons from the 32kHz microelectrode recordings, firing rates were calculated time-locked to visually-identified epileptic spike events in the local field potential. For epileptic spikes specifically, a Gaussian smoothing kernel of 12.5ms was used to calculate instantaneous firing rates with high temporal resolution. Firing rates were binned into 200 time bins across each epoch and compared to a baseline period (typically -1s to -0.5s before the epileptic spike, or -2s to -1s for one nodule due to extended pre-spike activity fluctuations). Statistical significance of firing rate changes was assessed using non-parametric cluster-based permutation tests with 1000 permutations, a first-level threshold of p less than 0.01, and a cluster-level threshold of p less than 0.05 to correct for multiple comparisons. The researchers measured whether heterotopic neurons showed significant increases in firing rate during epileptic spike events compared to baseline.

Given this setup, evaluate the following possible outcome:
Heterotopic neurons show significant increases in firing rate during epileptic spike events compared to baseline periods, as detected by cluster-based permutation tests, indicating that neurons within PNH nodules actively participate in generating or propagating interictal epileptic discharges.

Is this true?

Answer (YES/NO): YES